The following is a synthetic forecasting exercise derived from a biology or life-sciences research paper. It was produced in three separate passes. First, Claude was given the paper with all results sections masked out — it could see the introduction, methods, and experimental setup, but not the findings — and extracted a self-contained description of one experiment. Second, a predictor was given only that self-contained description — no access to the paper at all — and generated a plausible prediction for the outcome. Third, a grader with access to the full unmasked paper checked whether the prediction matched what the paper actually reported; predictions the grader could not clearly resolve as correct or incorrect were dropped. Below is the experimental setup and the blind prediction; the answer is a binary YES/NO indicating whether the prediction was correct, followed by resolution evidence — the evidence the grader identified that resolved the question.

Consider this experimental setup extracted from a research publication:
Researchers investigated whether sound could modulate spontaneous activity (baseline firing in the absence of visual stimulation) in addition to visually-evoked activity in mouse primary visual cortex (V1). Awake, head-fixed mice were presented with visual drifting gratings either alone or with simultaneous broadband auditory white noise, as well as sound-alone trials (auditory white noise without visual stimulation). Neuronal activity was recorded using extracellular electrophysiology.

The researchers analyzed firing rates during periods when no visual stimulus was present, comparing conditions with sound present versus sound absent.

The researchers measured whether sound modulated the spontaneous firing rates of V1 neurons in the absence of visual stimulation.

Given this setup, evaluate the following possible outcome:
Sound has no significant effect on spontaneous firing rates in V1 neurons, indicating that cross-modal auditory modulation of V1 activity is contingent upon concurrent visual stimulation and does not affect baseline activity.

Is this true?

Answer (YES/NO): NO